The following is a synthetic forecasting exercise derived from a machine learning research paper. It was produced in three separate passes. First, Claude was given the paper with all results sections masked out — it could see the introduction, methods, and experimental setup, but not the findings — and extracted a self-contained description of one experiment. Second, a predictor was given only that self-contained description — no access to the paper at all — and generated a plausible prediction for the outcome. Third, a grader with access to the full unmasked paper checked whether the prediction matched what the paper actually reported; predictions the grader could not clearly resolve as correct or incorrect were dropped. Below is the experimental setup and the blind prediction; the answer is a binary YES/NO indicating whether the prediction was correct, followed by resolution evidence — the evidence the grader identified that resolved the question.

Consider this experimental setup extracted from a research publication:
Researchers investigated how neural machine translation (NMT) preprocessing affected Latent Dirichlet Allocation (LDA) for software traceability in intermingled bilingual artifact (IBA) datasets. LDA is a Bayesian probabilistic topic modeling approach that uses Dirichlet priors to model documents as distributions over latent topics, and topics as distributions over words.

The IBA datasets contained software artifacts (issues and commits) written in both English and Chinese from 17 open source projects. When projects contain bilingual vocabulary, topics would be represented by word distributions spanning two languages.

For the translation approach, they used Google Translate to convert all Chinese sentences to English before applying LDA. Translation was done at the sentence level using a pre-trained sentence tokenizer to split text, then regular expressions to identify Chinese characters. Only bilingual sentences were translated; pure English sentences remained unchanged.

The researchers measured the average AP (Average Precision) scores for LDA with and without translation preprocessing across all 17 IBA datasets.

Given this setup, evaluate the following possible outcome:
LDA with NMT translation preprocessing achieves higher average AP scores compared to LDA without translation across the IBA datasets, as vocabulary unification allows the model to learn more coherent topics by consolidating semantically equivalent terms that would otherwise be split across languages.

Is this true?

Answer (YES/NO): NO